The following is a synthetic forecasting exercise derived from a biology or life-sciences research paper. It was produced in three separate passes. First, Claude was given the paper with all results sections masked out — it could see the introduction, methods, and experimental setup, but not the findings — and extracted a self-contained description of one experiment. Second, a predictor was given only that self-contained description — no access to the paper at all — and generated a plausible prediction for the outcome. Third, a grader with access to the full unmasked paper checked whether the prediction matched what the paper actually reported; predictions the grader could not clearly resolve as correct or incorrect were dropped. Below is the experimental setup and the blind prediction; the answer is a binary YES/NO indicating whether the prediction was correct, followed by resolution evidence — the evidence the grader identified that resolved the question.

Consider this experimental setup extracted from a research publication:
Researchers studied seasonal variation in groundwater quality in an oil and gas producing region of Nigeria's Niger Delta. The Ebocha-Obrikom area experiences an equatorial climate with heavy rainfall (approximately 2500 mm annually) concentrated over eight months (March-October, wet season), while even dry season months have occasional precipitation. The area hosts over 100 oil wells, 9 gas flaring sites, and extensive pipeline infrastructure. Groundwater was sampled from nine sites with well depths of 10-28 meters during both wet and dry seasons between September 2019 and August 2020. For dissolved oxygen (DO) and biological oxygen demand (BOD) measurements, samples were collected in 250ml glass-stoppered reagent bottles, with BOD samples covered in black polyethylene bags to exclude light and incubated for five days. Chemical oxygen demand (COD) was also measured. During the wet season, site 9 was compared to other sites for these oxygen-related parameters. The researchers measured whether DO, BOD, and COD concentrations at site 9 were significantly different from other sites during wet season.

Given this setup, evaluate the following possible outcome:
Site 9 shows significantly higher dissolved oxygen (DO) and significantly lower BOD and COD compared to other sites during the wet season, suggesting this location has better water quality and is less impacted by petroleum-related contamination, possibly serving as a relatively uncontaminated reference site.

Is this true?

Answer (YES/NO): NO